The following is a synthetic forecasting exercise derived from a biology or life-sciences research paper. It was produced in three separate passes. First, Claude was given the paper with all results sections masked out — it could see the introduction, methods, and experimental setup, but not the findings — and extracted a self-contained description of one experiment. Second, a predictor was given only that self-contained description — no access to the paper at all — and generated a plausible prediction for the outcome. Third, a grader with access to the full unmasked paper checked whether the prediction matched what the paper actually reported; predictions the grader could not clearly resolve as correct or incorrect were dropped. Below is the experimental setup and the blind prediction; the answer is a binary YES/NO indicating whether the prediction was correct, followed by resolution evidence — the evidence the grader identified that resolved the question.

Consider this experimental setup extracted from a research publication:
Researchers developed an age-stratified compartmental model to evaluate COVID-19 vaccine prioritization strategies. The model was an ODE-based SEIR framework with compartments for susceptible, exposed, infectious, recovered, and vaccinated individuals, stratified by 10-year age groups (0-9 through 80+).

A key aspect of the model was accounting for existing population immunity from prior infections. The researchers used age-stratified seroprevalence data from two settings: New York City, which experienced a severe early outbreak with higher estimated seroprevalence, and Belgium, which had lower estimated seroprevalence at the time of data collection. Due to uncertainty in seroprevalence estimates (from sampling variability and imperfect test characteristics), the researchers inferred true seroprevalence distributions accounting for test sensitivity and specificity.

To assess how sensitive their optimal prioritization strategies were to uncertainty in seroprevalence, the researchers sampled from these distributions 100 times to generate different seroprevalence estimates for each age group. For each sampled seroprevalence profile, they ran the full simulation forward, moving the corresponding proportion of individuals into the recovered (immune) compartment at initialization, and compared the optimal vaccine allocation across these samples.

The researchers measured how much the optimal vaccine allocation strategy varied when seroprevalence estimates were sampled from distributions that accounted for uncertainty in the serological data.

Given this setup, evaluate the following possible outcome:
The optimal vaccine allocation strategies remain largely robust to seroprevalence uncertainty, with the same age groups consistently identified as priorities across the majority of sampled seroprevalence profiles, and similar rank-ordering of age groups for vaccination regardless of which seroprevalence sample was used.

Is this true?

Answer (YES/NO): YES